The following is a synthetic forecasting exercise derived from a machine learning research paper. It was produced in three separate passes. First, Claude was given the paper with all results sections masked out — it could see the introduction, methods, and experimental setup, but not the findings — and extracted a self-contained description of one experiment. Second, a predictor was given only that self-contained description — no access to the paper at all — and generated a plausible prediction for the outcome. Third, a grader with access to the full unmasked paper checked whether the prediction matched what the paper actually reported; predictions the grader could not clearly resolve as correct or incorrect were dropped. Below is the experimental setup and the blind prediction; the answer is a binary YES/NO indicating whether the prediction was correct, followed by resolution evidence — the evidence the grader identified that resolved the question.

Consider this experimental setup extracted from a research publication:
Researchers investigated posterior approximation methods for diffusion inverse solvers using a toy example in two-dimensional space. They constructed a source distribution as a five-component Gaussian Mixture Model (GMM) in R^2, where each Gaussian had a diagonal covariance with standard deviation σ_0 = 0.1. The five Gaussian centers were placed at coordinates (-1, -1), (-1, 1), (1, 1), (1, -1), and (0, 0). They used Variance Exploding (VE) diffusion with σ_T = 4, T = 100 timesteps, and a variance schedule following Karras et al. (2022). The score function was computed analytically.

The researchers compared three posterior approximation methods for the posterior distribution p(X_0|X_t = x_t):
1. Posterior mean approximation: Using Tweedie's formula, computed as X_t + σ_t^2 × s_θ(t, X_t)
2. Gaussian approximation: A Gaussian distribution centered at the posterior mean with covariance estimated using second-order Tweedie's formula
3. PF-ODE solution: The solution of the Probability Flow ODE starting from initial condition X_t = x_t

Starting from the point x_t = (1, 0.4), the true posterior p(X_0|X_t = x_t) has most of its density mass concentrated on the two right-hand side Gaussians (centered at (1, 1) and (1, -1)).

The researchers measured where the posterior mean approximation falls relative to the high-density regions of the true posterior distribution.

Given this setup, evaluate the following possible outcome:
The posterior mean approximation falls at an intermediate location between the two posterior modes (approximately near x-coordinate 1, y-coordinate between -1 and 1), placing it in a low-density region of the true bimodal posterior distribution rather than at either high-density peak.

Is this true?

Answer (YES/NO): YES